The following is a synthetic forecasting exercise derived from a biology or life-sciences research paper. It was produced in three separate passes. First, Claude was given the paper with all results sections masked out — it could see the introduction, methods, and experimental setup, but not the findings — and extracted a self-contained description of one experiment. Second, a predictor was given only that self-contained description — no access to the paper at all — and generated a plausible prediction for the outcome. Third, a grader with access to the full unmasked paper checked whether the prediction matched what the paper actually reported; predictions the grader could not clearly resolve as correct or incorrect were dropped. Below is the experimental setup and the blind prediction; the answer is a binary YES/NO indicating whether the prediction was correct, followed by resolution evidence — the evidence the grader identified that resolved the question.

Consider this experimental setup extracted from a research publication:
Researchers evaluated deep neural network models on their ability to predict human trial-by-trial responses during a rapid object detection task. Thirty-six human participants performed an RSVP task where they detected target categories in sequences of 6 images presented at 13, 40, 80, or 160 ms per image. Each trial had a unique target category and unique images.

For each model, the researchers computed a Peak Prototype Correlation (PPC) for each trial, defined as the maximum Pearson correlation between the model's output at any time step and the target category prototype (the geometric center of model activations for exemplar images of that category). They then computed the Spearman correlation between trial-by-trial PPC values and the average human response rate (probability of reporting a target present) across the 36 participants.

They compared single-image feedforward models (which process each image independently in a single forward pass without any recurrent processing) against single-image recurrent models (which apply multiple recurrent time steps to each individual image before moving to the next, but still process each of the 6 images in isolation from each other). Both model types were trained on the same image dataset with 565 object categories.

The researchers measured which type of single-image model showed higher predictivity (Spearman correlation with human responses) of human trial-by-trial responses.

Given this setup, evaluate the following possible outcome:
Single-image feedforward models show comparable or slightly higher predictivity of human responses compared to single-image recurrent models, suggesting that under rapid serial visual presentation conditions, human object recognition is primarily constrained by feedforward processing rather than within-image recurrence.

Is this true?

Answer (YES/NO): NO